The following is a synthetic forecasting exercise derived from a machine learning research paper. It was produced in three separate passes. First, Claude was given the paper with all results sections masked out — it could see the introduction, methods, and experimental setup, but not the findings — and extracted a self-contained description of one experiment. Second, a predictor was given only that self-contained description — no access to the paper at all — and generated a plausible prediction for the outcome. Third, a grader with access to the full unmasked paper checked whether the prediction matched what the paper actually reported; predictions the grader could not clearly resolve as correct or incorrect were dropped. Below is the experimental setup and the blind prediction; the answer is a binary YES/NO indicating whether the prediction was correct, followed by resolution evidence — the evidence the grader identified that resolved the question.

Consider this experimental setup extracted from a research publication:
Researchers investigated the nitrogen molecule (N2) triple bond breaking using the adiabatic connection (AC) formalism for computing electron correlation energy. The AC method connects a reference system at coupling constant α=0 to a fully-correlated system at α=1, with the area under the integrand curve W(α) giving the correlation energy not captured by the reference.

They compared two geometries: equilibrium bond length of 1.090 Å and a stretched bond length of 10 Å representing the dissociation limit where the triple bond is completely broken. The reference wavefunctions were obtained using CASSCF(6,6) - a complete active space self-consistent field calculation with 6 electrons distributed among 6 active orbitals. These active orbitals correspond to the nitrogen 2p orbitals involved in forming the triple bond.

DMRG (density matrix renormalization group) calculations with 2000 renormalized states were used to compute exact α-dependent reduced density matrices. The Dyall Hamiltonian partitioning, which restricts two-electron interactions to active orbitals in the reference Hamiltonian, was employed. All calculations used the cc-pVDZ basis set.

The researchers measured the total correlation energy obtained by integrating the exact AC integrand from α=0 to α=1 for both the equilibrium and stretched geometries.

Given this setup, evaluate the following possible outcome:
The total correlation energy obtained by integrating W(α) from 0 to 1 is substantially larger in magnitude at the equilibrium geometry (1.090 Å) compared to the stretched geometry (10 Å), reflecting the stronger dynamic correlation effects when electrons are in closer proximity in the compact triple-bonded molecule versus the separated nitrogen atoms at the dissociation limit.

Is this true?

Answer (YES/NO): NO